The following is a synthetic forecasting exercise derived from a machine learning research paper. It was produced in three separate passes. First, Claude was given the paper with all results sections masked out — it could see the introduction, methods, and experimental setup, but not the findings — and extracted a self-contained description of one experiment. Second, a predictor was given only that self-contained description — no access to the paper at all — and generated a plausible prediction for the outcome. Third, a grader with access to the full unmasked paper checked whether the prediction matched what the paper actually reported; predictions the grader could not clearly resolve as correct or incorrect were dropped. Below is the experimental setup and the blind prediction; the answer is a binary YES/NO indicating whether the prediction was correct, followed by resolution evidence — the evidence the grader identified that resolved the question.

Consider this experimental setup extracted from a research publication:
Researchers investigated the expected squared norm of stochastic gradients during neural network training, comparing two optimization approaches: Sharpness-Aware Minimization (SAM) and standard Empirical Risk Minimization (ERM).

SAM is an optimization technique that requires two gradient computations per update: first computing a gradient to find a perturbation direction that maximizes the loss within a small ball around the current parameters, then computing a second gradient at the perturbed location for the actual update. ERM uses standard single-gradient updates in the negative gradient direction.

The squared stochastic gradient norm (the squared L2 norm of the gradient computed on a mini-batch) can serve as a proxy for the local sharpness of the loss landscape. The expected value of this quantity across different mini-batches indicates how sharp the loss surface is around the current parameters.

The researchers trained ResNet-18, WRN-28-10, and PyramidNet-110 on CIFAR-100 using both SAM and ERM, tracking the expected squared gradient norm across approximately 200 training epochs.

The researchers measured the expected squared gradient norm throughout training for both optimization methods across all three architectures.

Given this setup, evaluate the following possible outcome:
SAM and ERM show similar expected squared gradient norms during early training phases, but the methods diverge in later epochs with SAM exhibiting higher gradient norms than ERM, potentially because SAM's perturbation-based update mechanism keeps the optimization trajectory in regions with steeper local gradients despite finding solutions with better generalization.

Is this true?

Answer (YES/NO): NO